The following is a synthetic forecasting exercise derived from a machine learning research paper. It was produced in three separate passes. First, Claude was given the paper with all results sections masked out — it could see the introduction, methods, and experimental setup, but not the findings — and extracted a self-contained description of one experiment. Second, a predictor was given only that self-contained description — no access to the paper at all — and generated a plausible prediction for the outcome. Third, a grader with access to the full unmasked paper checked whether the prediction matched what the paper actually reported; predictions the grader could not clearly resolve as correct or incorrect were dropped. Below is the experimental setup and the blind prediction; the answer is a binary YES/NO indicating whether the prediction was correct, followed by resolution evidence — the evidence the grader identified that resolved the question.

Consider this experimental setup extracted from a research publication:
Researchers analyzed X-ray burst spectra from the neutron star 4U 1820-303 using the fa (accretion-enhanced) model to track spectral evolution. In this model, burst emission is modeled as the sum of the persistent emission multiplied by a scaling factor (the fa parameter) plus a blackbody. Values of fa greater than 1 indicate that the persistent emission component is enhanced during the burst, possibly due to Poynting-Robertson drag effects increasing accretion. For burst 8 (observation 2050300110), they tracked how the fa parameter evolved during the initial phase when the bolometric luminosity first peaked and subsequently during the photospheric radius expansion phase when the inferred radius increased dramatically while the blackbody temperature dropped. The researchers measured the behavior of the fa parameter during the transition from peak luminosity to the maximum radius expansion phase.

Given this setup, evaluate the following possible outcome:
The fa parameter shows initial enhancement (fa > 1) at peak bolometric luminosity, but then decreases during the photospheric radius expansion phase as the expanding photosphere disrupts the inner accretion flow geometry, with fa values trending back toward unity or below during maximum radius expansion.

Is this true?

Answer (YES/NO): NO